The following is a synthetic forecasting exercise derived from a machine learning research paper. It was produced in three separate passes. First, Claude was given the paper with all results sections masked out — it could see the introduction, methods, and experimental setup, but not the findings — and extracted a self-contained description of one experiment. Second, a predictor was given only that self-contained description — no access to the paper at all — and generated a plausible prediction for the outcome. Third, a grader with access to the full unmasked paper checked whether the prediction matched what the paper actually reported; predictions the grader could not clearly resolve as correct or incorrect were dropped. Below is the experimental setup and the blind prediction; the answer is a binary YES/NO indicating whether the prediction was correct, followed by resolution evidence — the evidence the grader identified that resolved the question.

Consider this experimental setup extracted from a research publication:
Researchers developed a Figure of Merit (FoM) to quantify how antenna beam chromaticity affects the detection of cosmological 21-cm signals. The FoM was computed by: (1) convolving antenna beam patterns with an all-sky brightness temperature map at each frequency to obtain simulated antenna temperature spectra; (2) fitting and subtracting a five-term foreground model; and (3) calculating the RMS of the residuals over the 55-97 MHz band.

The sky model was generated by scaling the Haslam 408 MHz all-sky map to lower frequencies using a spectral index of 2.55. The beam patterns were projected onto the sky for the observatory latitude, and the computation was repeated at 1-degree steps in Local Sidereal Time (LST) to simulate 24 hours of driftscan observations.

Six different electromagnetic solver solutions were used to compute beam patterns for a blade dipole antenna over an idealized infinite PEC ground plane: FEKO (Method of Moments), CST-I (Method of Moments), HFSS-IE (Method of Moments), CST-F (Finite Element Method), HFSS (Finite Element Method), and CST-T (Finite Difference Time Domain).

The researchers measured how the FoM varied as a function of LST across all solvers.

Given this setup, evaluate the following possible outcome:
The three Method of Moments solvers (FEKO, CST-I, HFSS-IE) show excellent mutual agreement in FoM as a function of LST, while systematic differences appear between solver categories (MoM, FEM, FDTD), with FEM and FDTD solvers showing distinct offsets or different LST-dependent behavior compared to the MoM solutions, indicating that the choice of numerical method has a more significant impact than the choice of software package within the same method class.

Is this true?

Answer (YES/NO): NO